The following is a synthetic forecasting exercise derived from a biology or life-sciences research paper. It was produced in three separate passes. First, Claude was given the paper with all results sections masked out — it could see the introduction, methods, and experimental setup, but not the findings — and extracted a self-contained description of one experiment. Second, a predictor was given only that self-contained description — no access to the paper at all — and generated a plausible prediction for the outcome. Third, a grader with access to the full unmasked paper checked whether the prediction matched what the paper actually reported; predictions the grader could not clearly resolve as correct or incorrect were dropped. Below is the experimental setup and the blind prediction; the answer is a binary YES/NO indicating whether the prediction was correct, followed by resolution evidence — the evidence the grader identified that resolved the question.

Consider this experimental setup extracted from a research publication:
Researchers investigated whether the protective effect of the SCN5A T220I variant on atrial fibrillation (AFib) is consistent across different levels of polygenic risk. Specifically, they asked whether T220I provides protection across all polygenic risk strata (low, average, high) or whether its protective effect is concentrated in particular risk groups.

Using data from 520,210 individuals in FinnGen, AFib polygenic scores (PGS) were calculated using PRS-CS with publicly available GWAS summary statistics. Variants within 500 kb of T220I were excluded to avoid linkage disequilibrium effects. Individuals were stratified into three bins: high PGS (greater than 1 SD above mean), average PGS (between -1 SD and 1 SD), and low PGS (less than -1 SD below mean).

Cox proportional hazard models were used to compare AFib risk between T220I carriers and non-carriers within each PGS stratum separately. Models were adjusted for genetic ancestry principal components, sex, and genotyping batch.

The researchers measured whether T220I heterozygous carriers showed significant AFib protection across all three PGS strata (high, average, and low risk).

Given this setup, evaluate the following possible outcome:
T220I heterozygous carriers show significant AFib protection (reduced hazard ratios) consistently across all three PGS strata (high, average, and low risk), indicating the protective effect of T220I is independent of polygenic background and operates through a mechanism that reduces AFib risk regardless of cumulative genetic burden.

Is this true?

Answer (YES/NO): NO